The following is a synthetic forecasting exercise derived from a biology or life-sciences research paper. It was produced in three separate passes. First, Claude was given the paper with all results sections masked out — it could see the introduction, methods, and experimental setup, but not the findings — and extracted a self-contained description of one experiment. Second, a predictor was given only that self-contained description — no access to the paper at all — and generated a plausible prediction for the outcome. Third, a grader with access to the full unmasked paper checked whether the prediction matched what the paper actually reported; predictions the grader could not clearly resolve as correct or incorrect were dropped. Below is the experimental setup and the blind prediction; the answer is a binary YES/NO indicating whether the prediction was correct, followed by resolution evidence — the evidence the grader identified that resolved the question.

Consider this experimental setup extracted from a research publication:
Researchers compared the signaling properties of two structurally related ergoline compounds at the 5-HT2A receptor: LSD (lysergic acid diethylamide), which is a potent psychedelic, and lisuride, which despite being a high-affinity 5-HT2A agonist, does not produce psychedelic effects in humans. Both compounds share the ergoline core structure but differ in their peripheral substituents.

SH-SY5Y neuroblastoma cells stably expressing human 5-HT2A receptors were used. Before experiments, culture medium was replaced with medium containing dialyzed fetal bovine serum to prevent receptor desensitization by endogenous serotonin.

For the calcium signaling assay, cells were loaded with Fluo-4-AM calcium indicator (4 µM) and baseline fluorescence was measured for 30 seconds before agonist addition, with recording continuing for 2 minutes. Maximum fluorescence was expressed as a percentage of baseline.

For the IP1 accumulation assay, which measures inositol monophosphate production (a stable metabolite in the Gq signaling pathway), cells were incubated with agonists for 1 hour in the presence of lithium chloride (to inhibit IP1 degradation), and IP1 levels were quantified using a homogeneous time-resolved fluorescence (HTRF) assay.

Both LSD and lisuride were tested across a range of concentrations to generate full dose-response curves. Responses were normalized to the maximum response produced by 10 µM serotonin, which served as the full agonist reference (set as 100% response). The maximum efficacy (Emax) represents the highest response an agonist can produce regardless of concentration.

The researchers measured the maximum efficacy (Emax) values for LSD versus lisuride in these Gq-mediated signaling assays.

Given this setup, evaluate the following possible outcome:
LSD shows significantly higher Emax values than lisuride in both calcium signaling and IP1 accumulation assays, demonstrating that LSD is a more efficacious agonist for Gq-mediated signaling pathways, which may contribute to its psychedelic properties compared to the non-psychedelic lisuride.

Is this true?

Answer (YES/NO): YES